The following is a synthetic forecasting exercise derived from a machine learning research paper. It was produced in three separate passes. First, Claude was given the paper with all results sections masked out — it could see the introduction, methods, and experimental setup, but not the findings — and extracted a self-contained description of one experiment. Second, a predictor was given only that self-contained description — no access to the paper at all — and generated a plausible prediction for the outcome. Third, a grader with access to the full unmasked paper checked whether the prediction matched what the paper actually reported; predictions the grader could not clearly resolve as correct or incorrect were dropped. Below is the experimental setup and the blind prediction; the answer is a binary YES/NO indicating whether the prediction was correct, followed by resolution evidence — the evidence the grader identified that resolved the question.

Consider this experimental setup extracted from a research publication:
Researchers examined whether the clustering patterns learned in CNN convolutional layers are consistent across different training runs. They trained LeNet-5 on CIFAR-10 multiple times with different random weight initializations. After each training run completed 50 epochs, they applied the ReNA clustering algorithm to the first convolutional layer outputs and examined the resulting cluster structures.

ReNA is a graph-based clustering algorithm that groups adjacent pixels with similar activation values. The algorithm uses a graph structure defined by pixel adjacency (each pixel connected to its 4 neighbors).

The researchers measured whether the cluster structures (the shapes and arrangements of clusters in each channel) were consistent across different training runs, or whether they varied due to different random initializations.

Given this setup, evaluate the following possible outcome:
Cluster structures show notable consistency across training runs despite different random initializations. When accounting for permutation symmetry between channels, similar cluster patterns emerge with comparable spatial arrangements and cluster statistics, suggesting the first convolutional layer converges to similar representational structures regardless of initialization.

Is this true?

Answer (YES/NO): NO